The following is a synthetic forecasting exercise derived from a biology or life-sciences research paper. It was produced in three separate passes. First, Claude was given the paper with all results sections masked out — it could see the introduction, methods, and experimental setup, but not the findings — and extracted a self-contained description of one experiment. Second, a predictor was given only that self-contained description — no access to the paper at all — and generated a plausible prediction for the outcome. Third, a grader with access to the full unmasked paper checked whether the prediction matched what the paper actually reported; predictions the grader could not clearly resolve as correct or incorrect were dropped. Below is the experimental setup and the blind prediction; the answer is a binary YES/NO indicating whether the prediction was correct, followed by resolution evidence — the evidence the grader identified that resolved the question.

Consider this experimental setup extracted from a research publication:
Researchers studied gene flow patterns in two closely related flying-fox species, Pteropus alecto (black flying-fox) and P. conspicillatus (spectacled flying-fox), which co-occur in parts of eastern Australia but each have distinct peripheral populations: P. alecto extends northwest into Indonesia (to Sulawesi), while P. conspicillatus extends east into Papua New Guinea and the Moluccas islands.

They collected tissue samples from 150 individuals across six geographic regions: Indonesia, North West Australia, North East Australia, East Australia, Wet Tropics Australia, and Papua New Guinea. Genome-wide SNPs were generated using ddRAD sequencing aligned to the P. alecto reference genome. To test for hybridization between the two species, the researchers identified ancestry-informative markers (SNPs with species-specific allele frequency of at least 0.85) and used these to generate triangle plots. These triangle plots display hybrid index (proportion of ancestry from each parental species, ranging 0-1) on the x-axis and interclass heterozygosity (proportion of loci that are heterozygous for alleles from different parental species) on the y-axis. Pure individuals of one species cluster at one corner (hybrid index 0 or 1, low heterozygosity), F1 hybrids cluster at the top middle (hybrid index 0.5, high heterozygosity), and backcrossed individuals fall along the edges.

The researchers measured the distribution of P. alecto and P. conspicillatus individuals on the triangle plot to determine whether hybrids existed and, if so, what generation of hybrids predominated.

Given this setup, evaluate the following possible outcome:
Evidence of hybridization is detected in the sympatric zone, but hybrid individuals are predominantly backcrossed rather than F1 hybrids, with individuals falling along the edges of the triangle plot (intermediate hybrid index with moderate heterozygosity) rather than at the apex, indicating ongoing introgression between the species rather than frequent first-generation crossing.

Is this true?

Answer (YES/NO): YES